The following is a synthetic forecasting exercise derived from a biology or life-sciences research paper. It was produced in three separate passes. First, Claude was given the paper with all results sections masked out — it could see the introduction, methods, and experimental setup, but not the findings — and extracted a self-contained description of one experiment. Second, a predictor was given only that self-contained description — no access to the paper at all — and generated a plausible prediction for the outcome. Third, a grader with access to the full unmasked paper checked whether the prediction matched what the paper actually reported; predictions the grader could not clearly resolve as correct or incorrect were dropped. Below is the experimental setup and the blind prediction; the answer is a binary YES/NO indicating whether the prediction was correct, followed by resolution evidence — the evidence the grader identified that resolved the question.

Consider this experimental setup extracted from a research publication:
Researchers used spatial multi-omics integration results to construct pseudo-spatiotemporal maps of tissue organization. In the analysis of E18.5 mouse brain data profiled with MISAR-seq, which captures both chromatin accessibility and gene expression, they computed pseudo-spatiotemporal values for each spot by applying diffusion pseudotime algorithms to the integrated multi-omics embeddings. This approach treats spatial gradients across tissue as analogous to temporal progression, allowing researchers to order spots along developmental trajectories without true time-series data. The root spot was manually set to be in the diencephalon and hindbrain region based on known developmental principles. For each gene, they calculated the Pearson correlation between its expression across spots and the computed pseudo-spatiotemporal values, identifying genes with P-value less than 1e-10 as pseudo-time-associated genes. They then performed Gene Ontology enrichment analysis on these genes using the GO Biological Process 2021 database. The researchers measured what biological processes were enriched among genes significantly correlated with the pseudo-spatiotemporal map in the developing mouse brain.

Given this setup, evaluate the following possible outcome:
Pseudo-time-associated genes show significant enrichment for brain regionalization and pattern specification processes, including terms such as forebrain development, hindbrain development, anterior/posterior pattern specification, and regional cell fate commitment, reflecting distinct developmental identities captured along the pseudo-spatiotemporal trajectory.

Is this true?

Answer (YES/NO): NO